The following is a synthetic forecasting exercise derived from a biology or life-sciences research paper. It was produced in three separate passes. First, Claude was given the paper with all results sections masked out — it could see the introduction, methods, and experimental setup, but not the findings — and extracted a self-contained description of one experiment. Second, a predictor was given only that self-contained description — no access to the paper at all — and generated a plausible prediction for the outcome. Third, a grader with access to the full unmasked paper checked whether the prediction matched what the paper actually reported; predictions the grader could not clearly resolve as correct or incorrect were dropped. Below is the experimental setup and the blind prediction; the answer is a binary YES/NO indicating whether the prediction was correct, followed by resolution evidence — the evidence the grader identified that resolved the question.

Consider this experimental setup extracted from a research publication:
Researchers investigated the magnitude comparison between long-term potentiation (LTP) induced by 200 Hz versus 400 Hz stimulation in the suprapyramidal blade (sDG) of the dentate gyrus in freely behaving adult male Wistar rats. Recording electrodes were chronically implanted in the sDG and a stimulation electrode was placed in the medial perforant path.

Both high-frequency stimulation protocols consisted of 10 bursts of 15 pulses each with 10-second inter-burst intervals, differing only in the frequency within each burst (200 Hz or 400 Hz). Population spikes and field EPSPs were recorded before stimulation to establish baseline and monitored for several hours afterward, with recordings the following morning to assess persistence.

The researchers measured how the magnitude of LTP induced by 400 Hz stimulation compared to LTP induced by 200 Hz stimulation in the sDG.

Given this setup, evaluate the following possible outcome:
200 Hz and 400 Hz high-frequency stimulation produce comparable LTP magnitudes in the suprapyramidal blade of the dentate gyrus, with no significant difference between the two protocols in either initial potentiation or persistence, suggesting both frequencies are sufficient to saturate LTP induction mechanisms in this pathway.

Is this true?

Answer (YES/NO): NO